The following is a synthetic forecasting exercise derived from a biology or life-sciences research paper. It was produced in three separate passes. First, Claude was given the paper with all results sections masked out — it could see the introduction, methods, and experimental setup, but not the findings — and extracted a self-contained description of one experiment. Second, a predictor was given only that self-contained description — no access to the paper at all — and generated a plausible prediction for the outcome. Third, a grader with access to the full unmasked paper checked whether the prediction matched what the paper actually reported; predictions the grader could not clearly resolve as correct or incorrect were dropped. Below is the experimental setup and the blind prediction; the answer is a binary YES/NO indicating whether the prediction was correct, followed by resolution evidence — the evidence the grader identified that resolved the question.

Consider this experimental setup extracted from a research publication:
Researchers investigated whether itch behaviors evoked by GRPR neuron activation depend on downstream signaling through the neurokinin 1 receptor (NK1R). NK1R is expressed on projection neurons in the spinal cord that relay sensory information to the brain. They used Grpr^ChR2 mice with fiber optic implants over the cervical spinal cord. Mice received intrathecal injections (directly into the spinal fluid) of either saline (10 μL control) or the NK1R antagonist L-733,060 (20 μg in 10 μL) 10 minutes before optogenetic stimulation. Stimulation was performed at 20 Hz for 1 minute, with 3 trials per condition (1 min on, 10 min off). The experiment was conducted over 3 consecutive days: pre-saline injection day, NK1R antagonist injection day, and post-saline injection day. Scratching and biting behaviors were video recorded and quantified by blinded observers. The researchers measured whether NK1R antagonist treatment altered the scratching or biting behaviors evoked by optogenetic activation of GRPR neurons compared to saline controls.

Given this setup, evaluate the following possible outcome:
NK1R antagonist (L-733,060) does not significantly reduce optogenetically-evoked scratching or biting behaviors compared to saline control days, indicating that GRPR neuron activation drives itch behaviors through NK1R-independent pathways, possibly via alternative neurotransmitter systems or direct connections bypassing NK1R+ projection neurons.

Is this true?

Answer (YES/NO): NO